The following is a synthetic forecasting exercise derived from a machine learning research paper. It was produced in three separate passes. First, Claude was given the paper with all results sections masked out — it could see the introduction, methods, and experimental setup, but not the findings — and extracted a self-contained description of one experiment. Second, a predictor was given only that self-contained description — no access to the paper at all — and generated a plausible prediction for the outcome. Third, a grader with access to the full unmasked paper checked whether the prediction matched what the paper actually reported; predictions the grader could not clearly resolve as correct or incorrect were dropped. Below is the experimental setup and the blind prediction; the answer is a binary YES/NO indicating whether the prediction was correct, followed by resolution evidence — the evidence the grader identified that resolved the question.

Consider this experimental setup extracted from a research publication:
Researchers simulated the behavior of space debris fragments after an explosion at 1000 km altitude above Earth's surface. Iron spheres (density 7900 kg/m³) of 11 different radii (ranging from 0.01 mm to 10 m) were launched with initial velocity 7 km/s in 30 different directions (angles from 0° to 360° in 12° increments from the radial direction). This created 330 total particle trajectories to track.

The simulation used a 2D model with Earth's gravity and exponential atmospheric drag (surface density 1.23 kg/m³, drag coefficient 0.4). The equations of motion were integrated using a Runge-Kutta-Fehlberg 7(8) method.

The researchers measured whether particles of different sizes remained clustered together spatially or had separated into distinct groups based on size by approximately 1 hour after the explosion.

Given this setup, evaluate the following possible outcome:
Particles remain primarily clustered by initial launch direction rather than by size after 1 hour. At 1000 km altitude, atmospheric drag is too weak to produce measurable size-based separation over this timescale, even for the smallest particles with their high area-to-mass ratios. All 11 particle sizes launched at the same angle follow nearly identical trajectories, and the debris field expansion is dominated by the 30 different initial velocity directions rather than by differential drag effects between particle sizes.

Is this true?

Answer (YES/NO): NO